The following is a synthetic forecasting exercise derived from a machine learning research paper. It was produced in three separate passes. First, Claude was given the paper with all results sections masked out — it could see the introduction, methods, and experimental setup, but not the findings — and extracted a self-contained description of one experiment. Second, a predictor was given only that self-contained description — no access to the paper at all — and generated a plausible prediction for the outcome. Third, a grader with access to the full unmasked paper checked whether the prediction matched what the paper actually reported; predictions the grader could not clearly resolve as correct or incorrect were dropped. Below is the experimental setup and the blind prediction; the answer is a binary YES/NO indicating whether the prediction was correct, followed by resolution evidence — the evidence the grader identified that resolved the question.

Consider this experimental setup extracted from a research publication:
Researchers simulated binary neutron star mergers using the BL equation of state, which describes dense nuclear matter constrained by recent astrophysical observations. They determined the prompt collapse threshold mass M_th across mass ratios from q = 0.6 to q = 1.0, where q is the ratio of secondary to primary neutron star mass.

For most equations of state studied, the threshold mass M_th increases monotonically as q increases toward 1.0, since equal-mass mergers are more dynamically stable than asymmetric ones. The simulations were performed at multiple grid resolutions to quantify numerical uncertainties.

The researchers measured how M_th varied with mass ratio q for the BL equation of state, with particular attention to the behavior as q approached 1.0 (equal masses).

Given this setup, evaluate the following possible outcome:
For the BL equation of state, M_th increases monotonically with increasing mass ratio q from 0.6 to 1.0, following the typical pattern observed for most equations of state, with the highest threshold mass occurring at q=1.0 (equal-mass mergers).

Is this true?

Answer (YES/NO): NO